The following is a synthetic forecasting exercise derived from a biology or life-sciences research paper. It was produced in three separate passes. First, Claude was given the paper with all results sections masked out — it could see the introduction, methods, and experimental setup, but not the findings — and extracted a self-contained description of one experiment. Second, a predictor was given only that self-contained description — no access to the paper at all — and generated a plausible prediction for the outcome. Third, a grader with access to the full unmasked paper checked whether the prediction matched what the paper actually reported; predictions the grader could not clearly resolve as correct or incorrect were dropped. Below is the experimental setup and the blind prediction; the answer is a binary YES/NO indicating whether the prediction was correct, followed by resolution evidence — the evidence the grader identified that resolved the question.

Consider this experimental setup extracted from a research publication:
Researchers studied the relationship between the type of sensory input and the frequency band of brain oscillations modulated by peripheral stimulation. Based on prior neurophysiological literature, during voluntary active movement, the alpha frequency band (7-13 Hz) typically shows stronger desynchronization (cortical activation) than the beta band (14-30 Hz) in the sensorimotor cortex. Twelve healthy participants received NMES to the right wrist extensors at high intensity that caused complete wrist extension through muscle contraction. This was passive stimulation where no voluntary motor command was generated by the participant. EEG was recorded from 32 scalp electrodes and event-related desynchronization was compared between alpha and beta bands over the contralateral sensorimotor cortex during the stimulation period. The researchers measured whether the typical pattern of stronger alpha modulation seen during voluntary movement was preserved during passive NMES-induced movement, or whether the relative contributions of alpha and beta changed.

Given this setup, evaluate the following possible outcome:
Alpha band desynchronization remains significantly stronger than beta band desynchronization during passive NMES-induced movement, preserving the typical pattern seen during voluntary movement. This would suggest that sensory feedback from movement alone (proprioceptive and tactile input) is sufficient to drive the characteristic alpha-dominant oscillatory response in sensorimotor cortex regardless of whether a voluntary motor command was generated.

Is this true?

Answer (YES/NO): NO